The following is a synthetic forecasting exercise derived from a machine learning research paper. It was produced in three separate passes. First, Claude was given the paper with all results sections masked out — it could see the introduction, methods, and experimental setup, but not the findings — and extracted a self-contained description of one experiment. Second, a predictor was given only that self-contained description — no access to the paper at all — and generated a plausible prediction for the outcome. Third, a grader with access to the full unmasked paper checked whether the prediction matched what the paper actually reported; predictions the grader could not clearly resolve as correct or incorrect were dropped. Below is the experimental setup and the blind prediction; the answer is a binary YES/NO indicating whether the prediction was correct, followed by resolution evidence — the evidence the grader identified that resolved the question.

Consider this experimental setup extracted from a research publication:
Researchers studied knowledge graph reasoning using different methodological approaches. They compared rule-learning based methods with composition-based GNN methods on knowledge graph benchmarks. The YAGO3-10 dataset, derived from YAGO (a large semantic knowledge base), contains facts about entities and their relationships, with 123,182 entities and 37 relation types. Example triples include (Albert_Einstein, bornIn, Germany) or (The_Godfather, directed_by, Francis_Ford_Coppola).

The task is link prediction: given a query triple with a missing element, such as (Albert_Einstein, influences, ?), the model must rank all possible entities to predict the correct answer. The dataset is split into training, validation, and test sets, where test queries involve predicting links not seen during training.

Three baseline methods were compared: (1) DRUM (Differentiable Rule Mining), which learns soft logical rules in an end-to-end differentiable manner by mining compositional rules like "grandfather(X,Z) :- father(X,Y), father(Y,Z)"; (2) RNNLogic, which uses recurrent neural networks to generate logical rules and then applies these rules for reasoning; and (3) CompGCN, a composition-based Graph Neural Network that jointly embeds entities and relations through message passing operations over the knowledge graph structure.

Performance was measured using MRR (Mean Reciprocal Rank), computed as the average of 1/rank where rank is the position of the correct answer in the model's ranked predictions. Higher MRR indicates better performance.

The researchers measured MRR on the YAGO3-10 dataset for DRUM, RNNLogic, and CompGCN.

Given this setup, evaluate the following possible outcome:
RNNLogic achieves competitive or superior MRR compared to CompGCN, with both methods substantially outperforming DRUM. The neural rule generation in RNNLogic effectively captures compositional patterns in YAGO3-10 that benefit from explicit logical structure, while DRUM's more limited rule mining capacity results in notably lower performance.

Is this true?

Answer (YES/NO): NO